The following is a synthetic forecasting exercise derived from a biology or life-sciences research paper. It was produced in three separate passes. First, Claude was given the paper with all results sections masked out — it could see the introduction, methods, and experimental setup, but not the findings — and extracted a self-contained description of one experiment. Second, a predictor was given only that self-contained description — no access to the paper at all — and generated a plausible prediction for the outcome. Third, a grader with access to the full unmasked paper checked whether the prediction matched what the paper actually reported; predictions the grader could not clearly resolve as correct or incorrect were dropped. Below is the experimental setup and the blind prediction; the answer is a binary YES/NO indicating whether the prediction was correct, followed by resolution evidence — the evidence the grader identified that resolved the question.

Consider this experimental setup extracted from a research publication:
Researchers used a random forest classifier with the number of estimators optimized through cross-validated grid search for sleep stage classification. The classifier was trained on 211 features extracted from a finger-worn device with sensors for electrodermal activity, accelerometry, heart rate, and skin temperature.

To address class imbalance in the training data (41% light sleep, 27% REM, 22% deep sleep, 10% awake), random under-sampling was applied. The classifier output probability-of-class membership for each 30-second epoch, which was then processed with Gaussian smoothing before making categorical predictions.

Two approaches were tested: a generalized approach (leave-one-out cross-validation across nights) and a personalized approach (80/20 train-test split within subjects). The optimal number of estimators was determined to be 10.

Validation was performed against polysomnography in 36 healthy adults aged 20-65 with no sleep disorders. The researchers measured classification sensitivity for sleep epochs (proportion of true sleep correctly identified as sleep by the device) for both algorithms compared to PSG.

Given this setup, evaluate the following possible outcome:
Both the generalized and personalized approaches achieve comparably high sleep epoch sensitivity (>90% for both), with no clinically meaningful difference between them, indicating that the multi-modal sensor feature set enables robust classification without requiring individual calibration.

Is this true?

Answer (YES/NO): YES